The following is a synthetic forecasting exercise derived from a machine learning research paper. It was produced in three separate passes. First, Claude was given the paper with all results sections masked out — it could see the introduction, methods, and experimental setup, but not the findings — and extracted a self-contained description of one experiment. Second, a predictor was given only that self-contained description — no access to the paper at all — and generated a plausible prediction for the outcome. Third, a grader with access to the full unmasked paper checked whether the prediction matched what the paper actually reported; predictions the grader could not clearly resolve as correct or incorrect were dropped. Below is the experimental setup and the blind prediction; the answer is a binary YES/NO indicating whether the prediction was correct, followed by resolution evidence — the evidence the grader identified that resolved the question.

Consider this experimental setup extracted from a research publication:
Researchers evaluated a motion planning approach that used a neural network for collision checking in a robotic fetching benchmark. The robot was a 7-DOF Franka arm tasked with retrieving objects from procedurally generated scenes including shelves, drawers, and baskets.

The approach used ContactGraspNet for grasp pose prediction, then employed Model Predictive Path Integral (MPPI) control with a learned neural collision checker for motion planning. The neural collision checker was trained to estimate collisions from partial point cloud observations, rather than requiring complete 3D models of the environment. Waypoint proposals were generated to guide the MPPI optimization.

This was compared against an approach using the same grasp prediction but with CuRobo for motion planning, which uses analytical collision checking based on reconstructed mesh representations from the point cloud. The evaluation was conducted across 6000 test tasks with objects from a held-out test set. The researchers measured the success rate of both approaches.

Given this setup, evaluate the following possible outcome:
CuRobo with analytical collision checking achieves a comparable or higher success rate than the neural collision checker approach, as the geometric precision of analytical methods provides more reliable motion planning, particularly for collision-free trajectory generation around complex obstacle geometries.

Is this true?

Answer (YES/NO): NO